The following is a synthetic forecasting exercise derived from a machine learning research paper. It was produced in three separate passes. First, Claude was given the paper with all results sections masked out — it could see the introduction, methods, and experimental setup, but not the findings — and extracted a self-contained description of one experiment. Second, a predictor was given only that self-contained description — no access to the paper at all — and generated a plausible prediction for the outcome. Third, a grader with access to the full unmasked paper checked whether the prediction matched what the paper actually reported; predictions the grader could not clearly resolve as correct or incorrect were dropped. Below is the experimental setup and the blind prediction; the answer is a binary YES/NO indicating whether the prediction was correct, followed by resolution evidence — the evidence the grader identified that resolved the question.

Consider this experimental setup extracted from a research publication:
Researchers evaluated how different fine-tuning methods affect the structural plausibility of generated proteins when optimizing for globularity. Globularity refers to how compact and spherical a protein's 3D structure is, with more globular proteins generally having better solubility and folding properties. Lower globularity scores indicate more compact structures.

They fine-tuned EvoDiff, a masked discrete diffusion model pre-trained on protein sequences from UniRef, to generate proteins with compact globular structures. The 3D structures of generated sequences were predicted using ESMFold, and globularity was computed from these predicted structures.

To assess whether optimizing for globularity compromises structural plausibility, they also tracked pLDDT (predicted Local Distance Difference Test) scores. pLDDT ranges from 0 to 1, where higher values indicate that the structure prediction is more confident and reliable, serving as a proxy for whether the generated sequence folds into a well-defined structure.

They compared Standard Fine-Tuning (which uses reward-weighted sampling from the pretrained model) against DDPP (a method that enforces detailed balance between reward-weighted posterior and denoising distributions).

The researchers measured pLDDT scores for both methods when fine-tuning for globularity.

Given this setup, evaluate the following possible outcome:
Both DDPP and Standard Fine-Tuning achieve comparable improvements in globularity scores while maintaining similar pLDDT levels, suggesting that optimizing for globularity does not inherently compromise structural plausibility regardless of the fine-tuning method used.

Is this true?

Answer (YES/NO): NO